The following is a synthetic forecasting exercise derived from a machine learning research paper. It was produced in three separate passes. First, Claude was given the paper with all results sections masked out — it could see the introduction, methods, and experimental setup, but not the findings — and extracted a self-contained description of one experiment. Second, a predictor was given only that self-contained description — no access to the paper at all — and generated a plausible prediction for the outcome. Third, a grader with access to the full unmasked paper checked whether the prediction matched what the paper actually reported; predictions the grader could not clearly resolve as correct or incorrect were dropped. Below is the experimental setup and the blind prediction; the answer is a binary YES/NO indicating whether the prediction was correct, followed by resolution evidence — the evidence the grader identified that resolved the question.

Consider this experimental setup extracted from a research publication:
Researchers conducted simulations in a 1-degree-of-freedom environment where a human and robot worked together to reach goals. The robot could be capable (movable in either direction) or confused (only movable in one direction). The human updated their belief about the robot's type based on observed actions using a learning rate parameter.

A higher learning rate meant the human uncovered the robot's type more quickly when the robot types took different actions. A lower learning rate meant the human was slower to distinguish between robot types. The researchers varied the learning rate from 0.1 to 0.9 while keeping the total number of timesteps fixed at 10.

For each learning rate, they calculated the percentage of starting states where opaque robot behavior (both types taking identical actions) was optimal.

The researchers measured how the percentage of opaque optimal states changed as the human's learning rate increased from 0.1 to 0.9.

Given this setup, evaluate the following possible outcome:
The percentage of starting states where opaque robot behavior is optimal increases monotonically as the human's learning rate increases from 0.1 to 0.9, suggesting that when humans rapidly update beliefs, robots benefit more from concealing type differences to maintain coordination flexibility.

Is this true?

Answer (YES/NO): NO